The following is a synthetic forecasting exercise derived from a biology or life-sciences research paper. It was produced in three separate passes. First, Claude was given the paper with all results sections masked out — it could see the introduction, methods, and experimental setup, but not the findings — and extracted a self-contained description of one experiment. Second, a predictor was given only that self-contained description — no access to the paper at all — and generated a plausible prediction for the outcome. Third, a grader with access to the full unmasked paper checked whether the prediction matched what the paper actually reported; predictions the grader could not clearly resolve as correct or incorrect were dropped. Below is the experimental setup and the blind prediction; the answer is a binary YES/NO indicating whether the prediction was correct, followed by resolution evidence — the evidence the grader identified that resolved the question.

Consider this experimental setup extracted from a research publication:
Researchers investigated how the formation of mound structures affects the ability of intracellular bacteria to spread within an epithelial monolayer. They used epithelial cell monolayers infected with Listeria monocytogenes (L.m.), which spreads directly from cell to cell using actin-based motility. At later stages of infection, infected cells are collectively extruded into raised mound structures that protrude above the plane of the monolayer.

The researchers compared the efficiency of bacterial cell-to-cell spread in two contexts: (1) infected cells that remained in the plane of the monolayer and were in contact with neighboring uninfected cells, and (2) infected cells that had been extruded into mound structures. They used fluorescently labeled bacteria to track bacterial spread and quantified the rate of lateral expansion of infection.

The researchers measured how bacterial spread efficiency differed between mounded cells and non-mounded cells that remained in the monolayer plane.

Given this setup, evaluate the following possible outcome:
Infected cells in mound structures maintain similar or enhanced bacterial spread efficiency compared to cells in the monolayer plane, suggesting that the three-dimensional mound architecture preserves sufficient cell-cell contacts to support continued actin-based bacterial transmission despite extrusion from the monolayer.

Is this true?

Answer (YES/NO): NO